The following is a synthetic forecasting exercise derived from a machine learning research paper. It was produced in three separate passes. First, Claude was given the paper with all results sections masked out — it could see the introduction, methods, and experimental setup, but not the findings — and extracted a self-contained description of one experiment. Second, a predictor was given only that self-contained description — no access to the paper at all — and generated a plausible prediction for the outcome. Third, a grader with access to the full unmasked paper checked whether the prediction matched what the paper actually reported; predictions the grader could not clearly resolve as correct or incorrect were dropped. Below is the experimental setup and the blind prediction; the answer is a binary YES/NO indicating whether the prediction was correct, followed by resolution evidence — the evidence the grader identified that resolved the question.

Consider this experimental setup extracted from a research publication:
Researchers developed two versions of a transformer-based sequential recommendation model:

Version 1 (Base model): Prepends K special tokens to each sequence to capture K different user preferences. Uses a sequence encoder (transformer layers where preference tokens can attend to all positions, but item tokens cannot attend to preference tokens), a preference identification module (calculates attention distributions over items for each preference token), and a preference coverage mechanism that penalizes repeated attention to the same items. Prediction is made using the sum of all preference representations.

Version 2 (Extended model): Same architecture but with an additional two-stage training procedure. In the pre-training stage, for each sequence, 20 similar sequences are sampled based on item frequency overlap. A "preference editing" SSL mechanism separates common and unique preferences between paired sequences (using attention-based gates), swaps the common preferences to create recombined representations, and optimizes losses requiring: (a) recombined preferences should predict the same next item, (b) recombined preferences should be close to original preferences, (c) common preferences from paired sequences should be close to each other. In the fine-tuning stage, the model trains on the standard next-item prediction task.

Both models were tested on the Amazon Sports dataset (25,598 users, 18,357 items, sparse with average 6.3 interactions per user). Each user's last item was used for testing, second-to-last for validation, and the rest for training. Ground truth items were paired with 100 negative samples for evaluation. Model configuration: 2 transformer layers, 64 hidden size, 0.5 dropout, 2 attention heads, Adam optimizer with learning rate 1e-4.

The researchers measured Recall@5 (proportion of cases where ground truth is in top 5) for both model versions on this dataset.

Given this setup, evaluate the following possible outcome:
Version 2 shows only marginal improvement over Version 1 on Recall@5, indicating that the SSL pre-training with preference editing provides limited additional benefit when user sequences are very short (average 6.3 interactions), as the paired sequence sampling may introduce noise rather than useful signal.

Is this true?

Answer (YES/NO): NO